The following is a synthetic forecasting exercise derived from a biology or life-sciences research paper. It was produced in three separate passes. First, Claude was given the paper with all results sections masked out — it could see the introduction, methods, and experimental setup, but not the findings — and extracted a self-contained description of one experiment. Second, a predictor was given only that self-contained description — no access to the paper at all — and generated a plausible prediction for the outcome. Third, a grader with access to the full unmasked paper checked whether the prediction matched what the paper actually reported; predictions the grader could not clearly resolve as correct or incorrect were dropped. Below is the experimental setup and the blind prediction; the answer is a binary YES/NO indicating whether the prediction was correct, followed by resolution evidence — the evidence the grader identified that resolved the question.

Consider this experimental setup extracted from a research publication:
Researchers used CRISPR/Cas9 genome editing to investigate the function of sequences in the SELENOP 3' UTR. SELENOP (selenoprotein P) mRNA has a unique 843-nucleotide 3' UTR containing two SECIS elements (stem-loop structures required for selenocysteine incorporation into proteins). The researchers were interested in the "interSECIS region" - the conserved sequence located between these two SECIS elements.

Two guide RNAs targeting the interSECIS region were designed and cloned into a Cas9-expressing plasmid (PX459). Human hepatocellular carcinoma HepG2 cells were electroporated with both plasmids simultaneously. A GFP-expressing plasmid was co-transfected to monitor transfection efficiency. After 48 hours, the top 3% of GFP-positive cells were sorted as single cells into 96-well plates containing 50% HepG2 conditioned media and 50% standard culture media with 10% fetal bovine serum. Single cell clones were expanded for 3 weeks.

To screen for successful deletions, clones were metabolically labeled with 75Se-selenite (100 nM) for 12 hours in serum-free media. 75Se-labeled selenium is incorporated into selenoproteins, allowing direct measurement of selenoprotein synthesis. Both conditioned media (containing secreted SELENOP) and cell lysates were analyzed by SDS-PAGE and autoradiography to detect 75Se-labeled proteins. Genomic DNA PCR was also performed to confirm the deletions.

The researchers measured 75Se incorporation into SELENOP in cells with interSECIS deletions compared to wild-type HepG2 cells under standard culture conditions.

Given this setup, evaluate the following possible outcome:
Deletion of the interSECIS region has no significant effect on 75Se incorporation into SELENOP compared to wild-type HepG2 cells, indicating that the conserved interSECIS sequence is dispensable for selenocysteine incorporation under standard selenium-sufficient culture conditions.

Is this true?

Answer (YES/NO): NO